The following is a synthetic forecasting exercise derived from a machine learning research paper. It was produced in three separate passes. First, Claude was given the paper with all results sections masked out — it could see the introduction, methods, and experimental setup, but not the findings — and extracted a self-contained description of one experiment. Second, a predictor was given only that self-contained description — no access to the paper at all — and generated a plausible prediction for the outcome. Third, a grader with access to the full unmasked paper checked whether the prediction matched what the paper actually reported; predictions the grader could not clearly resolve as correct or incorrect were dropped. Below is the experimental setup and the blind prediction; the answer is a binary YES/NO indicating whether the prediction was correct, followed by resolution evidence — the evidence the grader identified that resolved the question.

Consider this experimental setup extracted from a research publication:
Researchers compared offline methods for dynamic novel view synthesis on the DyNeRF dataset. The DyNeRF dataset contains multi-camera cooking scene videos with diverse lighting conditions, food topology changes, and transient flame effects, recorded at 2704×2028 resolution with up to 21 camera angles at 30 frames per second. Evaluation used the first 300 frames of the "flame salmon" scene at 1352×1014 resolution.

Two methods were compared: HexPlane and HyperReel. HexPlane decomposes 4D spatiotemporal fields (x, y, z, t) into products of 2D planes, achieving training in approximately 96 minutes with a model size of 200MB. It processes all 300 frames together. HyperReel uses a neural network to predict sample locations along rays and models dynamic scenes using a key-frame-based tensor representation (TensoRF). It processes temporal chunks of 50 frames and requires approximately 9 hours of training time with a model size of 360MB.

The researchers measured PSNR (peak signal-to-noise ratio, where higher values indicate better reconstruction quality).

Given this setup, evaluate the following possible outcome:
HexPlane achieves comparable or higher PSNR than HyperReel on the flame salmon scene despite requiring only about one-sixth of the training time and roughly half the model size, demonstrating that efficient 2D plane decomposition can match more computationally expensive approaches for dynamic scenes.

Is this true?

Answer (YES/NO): YES